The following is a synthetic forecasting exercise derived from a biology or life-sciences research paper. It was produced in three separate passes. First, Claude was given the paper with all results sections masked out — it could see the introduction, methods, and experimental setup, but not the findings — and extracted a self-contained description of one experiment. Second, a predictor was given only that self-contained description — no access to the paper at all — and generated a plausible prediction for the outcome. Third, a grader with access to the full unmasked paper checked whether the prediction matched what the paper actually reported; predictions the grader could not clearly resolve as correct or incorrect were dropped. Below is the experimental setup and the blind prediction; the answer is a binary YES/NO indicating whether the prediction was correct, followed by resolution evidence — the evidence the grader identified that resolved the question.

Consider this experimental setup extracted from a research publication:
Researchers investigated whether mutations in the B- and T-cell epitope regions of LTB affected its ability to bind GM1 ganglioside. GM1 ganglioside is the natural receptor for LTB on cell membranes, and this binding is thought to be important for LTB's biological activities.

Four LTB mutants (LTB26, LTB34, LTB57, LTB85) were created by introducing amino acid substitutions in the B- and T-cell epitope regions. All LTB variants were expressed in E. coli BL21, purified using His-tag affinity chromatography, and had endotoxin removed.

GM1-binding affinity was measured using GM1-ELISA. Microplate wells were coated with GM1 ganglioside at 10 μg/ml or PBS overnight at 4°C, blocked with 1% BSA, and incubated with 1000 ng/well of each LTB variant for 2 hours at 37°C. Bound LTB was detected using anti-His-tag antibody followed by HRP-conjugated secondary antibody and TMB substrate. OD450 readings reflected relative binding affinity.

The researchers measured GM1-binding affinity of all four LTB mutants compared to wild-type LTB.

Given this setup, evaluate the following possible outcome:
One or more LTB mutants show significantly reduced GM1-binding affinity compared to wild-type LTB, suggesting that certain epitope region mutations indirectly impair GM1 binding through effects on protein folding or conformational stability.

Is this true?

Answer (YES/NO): NO